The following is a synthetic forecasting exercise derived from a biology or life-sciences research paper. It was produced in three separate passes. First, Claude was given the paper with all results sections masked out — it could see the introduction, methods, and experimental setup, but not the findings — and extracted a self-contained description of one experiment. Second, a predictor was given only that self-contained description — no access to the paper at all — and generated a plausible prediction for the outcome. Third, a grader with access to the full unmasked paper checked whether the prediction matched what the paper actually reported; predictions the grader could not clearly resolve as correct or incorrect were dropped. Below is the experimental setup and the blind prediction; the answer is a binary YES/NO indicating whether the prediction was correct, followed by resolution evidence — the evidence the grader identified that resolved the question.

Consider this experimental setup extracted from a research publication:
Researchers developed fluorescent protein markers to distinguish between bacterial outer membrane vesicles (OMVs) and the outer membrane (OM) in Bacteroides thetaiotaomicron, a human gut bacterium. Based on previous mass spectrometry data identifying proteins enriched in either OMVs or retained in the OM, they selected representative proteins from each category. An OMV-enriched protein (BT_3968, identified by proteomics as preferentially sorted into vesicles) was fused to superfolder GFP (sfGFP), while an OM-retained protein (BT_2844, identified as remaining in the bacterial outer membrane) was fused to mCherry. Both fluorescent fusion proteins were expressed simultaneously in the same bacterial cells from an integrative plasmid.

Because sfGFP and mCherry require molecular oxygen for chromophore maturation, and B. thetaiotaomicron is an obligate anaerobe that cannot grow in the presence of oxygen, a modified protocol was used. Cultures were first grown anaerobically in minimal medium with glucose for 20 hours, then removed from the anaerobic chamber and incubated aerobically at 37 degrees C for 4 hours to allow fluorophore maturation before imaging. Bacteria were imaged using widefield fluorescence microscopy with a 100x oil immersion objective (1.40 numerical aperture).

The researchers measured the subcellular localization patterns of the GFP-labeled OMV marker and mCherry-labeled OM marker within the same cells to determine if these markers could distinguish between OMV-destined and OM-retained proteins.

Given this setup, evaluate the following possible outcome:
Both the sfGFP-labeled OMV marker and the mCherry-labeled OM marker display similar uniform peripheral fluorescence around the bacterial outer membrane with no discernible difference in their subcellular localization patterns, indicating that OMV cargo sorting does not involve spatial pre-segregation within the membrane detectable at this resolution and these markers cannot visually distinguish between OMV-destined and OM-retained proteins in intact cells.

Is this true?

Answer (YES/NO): NO